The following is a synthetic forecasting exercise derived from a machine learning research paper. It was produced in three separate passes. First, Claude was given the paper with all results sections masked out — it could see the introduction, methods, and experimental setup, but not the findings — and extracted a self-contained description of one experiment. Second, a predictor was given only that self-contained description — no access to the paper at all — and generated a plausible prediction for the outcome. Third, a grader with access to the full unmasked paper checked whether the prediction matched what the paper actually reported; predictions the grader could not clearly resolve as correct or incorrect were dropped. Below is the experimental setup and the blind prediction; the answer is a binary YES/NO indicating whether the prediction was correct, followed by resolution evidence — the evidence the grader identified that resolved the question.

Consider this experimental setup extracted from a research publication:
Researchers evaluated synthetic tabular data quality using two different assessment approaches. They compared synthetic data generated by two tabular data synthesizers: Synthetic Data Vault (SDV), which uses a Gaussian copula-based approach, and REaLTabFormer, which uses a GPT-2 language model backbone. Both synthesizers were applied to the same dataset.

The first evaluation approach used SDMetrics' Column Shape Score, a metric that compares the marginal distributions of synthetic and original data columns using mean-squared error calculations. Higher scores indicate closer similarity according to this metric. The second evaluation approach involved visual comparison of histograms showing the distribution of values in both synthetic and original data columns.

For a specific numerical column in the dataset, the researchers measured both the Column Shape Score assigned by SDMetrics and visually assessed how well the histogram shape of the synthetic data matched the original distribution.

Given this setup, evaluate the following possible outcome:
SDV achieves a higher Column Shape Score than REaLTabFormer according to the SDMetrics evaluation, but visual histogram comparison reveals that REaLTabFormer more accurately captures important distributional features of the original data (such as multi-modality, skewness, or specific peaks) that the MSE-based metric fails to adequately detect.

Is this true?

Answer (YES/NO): YES